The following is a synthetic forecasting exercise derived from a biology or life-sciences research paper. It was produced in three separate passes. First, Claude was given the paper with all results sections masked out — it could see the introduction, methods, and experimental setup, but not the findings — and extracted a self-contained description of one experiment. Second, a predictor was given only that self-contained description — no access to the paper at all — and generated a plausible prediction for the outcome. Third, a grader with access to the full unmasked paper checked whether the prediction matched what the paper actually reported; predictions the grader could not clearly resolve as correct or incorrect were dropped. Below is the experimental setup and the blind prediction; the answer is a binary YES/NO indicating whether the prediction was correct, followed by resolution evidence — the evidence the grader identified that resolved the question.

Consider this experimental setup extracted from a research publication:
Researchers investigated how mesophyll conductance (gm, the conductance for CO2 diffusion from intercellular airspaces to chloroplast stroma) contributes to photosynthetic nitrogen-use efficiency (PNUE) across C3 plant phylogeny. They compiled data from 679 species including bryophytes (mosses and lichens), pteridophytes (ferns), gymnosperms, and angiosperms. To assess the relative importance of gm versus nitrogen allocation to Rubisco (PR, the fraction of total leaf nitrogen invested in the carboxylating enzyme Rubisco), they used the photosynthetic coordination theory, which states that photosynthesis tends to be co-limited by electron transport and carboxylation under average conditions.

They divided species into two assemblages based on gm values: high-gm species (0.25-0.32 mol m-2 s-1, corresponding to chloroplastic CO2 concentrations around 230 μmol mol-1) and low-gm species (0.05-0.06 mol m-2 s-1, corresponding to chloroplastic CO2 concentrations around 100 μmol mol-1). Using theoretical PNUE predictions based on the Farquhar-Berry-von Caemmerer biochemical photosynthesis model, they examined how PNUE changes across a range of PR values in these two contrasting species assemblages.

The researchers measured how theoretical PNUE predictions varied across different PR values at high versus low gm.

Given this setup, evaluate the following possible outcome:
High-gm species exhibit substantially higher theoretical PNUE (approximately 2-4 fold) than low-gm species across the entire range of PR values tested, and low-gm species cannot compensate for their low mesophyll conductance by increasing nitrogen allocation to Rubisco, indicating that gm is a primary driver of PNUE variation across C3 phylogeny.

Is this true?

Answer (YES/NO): NO